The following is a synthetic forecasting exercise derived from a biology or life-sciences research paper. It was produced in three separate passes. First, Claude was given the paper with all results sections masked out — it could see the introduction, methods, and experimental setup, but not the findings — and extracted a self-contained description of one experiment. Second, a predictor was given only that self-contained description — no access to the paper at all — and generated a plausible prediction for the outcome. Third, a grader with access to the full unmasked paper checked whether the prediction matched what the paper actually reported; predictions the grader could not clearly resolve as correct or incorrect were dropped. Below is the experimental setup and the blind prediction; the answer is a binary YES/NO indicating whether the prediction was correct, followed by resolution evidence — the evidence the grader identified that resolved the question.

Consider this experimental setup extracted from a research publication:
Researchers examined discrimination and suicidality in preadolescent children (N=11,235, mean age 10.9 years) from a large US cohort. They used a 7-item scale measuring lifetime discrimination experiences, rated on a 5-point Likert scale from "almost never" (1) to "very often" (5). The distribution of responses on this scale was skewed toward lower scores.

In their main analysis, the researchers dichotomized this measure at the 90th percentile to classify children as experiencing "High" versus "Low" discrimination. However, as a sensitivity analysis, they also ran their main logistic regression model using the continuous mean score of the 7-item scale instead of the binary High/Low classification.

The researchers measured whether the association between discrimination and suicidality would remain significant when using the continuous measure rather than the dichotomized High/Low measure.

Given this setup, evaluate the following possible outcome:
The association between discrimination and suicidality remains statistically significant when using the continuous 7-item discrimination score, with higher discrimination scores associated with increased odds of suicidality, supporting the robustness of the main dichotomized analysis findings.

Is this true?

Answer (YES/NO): YES